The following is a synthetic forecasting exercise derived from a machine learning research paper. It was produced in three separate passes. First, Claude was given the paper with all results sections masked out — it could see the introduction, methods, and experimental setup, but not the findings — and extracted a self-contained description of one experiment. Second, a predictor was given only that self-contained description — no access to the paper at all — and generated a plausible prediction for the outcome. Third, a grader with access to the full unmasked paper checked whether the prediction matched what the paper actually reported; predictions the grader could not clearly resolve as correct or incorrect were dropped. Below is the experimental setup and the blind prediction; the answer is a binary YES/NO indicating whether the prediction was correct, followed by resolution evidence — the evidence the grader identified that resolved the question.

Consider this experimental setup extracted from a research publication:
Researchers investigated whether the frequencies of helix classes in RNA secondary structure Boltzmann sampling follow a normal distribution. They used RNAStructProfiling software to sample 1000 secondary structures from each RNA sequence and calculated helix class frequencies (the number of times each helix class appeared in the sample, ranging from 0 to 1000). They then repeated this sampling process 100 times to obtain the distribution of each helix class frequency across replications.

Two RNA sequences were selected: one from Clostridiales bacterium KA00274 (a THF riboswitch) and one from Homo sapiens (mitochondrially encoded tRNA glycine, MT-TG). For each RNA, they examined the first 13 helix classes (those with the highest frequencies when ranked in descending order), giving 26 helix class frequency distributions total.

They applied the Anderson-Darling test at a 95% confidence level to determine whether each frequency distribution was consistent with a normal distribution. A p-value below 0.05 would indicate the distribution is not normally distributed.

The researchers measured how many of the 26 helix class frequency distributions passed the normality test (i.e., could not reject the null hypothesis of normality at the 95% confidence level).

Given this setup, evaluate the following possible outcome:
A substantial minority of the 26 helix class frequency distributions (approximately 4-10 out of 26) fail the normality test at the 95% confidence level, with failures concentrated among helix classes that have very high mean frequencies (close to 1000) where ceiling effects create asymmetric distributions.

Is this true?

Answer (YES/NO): NO